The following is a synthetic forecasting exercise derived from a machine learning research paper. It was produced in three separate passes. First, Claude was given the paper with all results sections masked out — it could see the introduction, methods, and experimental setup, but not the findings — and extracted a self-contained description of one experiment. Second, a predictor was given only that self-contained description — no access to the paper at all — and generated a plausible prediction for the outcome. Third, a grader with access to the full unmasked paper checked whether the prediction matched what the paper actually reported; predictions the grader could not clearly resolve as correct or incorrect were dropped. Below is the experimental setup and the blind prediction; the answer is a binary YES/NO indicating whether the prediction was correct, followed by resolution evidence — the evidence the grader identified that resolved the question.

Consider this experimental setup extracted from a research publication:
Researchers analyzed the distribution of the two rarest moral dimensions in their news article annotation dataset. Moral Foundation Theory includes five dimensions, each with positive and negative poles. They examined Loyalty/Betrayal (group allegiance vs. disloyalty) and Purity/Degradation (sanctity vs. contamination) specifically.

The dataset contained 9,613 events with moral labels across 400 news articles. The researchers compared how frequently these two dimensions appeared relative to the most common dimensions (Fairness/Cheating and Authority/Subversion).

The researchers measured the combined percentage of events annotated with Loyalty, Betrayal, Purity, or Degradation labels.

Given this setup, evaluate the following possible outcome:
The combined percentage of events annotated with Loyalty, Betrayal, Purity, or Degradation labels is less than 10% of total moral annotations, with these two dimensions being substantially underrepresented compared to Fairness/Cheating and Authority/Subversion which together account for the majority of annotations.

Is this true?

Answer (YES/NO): YES